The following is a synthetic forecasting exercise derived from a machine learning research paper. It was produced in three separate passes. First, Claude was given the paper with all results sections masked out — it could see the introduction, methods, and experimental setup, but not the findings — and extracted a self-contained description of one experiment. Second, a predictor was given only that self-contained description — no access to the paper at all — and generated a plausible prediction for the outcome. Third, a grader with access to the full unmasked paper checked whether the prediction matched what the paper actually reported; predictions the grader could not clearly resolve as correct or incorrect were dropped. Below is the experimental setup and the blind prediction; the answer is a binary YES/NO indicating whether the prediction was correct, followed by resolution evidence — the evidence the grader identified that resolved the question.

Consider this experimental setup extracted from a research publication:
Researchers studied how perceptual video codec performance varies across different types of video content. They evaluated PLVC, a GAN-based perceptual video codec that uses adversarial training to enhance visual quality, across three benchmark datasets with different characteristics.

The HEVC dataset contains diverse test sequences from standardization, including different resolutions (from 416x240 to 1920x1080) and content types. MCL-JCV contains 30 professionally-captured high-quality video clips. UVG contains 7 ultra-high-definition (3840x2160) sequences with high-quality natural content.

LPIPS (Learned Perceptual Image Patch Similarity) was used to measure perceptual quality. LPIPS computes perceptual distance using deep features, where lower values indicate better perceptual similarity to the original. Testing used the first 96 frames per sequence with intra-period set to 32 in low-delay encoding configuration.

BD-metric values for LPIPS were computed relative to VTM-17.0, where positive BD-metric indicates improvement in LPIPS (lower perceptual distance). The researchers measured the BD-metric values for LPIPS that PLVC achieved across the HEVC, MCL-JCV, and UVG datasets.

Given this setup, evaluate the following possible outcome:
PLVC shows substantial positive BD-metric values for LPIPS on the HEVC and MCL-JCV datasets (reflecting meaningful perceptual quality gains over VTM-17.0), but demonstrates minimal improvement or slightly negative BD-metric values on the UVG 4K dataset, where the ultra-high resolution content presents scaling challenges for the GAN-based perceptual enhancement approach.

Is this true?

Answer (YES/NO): NO